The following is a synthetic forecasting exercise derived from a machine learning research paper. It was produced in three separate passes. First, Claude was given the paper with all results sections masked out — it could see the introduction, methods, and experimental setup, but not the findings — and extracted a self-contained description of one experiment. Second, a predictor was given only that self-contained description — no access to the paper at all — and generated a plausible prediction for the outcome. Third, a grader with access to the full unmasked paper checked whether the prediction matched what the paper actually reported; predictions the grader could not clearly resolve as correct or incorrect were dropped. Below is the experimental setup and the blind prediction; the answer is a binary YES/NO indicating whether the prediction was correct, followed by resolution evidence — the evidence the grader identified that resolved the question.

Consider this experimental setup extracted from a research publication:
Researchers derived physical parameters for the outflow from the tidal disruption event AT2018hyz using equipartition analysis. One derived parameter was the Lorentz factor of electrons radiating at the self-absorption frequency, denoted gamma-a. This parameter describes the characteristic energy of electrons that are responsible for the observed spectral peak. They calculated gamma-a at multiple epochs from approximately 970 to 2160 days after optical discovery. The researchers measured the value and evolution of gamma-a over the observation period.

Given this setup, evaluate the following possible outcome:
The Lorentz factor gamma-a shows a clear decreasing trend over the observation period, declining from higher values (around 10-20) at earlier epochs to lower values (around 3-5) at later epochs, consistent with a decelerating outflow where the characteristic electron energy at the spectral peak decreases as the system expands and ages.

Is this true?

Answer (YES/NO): NO